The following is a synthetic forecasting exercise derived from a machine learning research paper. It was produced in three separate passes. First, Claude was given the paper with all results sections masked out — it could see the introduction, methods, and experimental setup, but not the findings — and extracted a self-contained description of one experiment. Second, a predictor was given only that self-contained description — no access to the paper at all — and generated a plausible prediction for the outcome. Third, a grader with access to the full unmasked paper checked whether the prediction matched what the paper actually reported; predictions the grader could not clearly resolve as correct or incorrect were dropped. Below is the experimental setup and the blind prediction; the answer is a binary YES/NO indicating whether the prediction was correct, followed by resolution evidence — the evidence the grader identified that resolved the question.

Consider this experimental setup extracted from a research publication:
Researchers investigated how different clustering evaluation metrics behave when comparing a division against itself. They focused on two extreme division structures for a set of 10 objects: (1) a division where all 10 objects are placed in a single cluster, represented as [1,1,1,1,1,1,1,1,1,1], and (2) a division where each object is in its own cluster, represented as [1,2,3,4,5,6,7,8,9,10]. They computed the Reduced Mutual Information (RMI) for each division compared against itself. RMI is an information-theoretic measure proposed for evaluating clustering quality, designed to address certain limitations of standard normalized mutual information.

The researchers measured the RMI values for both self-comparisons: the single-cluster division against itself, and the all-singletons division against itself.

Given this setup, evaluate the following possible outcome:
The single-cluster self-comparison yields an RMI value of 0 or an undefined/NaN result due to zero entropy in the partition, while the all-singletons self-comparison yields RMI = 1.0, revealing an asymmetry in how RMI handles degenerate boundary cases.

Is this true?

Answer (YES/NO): NO